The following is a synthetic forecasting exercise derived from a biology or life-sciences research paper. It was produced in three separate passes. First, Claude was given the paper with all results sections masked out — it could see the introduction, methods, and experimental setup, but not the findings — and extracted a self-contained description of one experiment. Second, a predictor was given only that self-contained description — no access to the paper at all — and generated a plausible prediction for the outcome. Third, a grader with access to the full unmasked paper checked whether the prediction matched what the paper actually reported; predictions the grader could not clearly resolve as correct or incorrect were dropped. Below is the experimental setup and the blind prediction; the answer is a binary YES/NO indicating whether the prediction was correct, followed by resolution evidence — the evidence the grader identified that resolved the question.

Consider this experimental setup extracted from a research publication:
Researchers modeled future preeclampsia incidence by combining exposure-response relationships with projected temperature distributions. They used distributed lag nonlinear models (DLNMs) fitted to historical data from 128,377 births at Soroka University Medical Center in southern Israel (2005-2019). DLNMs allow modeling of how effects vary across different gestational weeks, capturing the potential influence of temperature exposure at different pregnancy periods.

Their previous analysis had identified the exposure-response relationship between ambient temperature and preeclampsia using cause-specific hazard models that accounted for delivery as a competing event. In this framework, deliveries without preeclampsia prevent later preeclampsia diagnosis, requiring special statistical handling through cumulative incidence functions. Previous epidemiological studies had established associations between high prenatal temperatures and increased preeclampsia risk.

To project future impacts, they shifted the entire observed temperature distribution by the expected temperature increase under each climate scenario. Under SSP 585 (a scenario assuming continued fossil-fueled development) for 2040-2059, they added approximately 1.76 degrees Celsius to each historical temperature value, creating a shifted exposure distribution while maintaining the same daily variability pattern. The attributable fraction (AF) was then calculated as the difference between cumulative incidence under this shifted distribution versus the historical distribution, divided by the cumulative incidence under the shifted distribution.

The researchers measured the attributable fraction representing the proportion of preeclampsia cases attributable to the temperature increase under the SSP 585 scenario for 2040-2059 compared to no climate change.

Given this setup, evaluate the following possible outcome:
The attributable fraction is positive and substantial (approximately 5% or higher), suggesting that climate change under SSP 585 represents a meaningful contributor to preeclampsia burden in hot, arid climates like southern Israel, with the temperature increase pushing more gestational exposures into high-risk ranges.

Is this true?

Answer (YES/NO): NO